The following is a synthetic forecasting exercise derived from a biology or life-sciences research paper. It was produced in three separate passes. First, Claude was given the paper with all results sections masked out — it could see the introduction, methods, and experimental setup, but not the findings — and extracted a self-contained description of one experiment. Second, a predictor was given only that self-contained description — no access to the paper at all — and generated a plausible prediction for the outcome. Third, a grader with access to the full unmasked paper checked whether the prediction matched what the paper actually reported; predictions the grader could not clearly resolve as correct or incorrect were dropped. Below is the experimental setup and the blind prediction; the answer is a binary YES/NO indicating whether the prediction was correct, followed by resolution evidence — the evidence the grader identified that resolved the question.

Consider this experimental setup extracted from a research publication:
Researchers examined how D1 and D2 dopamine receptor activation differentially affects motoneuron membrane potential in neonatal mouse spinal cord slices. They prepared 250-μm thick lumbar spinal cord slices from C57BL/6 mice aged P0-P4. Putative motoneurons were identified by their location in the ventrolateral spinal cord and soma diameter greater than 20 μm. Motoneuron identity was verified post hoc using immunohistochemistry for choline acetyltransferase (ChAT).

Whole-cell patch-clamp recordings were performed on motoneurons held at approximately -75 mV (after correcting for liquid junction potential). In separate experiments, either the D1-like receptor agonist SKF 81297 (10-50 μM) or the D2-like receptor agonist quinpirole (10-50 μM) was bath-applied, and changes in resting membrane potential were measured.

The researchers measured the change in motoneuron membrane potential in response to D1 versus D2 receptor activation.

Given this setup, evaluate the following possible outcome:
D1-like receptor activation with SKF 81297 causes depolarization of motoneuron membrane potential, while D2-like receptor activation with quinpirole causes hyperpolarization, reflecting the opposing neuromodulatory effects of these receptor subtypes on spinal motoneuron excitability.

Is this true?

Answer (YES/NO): NO